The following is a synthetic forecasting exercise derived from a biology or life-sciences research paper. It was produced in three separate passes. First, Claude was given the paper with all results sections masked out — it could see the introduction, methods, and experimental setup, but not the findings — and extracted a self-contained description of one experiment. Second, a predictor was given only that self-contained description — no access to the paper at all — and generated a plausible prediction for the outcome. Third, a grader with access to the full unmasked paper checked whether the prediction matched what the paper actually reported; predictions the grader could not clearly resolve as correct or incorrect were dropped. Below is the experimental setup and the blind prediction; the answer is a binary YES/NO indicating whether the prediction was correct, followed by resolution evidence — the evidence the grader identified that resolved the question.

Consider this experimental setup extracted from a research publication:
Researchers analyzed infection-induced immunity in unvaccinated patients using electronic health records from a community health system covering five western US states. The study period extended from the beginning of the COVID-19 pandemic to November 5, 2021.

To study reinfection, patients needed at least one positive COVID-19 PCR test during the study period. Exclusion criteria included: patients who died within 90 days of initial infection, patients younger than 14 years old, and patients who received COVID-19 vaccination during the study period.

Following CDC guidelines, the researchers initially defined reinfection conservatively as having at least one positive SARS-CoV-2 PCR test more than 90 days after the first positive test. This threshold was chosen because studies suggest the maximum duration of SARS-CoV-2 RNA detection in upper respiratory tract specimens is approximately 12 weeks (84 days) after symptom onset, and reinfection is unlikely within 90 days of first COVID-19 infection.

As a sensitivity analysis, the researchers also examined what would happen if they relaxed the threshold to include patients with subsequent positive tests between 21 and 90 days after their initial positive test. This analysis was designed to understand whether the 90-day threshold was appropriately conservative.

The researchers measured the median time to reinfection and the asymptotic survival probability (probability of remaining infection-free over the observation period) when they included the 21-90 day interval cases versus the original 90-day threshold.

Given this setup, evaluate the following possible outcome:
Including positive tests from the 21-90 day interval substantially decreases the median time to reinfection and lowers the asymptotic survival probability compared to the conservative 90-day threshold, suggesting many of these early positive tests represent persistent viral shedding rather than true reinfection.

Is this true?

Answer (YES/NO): YES